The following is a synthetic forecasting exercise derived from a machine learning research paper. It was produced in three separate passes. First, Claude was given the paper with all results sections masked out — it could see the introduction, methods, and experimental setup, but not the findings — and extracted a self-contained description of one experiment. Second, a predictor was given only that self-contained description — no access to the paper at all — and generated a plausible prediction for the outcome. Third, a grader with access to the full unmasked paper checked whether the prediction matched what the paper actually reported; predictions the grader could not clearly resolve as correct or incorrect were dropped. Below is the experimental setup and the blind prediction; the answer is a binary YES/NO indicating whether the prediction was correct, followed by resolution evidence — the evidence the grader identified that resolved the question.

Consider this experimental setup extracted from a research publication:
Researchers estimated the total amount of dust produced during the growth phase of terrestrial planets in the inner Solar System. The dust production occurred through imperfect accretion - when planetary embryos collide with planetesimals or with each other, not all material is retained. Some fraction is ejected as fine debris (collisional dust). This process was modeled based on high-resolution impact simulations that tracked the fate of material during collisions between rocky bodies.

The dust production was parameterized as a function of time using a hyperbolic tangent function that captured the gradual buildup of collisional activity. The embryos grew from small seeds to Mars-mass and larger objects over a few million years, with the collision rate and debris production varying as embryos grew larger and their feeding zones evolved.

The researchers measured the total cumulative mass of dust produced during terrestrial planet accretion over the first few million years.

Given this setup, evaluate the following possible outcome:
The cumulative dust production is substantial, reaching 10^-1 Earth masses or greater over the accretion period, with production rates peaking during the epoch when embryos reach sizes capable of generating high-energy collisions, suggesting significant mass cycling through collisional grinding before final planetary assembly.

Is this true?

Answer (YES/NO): YES